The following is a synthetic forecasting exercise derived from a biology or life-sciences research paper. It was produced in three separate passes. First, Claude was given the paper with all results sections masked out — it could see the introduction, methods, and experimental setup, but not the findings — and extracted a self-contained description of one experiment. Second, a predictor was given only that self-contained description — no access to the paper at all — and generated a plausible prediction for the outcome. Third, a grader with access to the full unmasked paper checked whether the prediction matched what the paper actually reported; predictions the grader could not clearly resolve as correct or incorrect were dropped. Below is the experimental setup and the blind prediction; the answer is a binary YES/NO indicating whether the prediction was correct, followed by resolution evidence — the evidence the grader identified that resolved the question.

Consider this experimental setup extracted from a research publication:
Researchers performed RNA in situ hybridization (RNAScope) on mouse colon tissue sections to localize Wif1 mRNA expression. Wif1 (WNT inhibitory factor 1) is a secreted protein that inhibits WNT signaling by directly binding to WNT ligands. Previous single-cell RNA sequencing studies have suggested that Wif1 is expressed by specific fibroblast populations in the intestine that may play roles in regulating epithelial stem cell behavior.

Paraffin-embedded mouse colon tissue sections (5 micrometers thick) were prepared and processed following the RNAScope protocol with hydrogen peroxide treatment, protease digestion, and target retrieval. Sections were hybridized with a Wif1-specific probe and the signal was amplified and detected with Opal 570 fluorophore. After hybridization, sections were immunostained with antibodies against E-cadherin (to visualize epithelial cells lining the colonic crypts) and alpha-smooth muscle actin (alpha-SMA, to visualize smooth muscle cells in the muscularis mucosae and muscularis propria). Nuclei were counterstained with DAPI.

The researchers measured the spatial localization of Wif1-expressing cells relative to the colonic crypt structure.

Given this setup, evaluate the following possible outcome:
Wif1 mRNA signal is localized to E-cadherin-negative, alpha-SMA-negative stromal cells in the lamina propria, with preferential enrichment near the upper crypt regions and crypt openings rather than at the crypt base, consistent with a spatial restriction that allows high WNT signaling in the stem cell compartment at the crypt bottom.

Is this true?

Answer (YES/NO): NO